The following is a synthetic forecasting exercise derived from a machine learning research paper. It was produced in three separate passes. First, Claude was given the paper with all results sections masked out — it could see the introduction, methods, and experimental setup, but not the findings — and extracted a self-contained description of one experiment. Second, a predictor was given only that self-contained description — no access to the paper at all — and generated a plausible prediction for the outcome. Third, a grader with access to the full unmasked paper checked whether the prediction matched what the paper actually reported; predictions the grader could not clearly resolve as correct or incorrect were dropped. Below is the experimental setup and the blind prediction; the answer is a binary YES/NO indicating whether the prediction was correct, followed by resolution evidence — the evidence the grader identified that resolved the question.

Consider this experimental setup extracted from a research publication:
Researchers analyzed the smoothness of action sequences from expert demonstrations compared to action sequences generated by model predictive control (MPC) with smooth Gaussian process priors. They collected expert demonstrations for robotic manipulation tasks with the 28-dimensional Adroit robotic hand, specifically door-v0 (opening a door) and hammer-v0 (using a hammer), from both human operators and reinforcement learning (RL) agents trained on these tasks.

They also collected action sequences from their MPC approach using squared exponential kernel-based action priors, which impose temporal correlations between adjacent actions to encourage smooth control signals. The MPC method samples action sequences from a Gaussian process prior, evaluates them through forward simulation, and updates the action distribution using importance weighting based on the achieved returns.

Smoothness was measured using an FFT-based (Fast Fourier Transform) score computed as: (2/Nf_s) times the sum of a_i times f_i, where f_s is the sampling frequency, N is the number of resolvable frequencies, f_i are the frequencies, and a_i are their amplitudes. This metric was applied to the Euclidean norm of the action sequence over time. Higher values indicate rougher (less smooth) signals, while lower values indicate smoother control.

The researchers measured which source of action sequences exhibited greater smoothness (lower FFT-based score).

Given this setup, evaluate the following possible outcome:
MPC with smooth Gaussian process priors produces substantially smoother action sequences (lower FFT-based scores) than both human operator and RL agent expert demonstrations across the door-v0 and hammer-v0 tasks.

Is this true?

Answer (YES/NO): YES